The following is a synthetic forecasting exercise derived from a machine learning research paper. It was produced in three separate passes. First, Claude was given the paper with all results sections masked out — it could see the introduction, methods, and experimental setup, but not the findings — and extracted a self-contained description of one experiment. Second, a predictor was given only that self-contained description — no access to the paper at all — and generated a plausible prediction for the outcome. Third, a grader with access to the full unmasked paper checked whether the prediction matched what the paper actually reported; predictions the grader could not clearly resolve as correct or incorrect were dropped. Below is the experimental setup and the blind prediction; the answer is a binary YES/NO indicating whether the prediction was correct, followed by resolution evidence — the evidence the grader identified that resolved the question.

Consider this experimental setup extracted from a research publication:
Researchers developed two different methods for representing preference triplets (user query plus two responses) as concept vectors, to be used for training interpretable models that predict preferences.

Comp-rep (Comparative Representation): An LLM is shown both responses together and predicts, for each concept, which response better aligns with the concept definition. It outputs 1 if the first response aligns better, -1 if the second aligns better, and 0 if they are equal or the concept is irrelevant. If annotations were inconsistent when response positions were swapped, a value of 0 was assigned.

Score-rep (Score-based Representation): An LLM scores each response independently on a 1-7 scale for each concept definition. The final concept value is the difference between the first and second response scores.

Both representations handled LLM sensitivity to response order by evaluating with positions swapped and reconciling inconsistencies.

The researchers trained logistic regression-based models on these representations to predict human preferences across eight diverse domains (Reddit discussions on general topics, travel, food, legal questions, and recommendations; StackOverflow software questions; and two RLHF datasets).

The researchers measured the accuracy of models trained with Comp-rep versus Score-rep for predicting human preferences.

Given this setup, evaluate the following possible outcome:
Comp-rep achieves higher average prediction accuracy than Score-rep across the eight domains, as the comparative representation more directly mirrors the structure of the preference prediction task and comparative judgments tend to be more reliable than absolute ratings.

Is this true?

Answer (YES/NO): YES